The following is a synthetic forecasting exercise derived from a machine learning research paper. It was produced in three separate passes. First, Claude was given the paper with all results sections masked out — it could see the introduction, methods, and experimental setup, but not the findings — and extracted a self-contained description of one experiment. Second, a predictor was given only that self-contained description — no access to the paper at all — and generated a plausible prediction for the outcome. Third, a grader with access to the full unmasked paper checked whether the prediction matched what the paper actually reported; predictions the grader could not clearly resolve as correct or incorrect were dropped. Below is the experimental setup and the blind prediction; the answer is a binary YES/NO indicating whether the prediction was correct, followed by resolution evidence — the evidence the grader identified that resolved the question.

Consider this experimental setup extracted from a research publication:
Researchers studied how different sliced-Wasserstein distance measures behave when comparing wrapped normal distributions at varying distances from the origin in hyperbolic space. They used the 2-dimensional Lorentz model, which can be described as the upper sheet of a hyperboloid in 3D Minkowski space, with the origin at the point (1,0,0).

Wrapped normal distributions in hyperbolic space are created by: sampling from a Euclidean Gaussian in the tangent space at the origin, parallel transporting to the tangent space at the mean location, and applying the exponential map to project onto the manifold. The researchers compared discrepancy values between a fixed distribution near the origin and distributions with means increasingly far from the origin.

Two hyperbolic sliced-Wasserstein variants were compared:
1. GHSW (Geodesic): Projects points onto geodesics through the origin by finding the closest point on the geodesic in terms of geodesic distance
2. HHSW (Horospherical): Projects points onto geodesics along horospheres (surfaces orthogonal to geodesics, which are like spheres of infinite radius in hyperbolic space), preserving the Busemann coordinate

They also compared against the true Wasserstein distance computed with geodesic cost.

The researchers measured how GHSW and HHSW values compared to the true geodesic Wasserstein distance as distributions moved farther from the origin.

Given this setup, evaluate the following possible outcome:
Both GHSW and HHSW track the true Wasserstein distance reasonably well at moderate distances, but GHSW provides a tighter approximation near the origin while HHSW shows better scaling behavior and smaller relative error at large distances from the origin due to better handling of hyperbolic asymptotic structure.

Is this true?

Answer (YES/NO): NO